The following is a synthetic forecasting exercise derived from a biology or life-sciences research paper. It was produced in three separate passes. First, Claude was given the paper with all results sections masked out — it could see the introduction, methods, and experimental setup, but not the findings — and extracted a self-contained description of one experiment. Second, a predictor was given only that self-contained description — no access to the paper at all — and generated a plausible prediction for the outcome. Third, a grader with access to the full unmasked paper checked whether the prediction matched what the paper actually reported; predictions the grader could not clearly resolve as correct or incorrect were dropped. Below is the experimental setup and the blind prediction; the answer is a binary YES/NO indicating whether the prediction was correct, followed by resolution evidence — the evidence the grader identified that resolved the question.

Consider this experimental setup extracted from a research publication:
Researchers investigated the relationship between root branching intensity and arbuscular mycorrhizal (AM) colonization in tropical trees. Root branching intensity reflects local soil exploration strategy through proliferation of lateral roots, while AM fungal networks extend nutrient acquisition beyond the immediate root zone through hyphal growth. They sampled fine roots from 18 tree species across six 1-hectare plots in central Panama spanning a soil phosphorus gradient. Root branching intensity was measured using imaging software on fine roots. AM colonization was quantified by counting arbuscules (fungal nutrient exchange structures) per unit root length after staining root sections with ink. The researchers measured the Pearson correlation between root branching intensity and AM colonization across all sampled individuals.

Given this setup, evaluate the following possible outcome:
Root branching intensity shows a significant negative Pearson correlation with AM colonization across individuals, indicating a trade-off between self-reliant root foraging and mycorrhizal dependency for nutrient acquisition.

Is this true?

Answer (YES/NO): YES